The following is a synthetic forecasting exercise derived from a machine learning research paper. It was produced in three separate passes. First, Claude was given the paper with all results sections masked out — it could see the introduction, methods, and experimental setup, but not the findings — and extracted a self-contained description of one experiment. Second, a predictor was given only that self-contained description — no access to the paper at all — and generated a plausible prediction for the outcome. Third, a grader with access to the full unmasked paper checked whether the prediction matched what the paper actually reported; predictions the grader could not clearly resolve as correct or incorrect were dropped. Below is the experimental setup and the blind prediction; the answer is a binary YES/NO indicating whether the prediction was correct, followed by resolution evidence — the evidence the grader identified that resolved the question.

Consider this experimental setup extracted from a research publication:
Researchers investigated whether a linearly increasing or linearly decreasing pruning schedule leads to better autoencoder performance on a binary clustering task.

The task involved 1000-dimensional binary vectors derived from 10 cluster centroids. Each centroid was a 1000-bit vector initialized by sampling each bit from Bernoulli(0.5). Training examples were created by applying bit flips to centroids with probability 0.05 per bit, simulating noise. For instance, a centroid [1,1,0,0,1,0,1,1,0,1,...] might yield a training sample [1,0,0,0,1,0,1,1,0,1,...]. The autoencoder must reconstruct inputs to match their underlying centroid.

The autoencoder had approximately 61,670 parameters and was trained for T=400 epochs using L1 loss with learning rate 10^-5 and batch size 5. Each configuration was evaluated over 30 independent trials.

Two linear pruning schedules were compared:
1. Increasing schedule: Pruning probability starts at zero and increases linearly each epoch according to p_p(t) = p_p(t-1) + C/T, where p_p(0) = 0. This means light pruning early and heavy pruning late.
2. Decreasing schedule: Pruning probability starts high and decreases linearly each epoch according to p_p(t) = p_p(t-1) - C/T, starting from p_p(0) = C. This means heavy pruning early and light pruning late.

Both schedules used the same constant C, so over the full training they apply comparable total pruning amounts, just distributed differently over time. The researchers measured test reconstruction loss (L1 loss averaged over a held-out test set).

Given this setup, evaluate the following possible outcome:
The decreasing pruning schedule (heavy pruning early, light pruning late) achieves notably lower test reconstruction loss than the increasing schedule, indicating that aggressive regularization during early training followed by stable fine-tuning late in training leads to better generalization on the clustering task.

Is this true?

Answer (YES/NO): NO